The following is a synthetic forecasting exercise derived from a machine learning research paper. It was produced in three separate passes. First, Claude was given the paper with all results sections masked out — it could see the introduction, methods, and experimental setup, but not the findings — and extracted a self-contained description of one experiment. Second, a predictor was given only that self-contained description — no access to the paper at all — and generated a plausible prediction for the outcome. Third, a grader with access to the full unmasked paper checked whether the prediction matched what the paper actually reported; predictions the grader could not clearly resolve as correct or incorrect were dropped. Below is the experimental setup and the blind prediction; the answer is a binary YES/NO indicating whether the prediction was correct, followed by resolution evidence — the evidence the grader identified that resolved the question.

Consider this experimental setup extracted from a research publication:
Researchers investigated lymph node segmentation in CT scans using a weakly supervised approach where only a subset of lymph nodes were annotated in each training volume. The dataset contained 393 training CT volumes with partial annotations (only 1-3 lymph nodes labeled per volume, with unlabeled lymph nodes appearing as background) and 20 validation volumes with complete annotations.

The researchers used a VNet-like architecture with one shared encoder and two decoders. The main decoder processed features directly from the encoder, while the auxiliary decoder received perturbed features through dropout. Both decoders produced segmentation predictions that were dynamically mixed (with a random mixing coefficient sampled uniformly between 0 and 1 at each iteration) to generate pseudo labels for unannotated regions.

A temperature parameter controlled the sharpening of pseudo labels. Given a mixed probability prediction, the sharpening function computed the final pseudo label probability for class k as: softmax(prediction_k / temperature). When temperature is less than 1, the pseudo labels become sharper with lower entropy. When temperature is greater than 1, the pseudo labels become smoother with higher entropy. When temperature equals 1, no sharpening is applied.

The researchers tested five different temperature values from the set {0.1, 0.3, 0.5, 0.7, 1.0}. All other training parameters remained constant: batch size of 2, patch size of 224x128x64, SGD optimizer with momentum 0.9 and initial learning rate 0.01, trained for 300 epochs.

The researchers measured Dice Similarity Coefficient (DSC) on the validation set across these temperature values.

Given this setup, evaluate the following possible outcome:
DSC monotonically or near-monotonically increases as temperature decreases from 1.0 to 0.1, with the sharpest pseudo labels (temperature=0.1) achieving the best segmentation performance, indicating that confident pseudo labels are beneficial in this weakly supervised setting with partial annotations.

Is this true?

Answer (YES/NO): NO